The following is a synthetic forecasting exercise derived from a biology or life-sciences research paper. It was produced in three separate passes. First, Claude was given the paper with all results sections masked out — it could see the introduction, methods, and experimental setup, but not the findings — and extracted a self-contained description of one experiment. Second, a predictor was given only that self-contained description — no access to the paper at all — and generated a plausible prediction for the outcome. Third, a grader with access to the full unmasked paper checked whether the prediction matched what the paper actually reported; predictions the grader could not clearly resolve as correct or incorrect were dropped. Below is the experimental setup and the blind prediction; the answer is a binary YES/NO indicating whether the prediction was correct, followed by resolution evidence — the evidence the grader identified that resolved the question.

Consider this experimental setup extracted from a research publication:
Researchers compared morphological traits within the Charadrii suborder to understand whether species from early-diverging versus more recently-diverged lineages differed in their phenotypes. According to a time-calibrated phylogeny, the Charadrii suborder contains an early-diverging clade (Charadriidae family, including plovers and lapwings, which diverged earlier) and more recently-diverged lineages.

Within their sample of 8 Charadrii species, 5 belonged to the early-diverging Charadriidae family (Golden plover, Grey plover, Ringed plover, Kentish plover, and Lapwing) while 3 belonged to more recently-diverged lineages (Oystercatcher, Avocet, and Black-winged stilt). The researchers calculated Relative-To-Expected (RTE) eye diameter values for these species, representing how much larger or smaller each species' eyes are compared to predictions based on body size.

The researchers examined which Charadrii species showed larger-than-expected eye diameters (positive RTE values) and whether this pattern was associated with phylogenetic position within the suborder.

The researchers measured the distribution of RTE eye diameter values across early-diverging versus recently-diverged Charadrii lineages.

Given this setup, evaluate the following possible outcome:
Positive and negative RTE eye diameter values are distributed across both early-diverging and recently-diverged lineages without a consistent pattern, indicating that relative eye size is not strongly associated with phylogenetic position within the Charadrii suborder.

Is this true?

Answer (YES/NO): NO